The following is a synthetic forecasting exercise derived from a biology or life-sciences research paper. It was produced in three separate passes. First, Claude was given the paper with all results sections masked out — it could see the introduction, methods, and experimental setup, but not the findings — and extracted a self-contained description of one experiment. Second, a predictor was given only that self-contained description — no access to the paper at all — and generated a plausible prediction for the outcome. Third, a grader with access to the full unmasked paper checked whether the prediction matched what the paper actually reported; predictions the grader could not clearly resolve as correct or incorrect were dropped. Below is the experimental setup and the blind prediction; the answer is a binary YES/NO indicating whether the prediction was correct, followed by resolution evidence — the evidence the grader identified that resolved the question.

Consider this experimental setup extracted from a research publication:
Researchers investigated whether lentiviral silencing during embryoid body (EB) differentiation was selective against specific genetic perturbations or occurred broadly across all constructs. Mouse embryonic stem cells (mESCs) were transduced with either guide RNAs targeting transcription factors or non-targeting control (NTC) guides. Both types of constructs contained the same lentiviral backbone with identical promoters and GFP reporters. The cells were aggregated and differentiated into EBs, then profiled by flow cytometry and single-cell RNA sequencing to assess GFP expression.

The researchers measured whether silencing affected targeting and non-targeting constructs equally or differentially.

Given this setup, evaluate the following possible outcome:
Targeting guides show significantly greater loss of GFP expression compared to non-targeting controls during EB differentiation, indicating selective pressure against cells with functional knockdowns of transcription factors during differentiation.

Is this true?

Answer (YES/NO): NO